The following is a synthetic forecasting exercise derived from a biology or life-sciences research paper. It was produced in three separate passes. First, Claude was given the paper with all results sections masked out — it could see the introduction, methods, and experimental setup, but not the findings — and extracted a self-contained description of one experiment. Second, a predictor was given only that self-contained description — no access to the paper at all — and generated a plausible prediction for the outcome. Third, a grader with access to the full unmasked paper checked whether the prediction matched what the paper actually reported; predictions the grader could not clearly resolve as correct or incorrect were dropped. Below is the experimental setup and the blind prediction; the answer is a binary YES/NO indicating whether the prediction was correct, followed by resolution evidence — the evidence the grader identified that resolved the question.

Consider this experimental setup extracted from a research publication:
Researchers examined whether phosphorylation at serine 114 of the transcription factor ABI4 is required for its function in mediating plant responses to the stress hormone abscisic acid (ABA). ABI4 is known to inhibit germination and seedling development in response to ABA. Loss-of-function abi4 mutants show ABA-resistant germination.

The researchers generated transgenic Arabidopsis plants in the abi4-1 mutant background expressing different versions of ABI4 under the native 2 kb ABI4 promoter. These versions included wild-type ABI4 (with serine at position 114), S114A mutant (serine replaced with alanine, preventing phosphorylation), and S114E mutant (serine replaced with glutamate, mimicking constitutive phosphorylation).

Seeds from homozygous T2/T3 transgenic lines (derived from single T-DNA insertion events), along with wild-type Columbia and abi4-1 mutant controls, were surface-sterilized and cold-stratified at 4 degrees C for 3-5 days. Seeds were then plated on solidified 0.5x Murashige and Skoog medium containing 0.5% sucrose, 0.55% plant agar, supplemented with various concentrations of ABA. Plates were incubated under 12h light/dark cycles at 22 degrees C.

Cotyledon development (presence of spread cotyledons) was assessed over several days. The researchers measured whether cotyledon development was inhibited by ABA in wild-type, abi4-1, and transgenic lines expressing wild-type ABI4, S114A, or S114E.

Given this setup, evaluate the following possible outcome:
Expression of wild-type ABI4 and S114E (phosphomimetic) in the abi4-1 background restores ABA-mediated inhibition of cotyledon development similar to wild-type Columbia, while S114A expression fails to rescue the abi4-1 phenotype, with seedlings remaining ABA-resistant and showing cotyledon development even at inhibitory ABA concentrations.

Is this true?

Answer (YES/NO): YES